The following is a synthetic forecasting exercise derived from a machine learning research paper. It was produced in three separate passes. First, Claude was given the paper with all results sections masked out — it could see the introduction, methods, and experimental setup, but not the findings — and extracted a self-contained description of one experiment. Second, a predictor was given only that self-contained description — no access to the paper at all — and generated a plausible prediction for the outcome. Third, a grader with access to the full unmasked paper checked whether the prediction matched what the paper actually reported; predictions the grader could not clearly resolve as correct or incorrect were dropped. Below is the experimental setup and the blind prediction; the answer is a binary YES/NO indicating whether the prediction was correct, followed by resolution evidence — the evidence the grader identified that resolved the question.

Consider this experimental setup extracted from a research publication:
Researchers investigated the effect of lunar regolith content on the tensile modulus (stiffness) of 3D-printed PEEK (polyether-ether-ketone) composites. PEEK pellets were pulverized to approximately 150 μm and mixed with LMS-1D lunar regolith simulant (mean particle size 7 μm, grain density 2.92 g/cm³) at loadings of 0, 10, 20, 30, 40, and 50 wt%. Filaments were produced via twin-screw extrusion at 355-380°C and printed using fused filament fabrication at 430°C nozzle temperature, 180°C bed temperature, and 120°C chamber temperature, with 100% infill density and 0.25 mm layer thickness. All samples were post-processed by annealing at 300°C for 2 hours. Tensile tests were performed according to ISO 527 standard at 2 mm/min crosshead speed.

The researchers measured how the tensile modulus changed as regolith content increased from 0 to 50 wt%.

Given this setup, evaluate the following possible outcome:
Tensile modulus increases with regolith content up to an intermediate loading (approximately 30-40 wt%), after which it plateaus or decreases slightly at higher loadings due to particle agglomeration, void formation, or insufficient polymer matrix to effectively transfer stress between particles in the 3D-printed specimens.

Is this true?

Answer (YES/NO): NO